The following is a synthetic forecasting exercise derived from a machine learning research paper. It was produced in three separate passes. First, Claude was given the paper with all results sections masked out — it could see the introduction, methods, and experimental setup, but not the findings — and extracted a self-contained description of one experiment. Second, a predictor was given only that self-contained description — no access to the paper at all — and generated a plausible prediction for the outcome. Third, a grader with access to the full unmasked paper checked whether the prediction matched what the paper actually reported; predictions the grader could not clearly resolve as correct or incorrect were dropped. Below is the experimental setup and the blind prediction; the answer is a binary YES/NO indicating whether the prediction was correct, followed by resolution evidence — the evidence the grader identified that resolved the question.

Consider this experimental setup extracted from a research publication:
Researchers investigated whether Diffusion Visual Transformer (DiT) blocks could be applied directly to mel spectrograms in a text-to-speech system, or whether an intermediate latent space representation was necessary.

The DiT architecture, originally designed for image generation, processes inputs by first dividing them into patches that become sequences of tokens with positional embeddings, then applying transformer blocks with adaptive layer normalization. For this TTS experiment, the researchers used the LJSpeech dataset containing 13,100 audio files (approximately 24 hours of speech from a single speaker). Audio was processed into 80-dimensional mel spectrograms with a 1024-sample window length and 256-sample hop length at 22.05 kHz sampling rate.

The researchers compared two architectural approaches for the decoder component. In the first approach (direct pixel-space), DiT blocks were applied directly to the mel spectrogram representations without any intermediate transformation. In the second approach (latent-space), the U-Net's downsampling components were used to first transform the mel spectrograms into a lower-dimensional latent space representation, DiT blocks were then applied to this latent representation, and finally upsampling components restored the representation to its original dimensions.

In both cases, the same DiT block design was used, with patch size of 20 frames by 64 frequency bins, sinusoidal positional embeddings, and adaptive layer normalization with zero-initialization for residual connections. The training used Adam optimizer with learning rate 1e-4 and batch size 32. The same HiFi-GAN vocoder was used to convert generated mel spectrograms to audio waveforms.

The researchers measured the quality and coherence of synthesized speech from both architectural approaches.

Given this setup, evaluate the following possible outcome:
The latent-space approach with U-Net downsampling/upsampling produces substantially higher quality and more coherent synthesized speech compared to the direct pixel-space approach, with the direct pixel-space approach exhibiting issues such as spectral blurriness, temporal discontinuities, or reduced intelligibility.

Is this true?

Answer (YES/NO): YES